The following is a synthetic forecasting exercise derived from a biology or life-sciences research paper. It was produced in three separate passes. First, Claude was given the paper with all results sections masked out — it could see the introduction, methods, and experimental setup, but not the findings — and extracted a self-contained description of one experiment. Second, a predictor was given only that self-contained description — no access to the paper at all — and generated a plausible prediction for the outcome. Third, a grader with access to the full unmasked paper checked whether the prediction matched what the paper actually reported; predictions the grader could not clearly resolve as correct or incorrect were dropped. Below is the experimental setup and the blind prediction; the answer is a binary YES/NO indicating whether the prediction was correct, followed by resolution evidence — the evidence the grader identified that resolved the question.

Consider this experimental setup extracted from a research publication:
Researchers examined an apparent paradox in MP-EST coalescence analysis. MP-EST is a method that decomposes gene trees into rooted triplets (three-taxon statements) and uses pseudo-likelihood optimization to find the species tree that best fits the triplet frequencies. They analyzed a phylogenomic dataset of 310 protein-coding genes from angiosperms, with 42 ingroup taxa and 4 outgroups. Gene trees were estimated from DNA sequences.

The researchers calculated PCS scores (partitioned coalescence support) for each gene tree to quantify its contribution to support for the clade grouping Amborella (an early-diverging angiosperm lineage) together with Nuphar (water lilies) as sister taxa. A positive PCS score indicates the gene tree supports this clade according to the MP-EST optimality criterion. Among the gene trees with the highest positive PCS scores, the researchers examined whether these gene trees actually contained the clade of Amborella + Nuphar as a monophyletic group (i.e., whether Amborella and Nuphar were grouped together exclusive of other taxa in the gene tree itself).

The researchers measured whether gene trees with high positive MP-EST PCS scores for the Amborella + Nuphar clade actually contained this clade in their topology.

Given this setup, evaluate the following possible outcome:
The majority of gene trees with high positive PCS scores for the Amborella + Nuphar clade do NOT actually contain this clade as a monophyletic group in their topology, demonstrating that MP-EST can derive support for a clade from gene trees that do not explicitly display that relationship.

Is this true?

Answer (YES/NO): YES